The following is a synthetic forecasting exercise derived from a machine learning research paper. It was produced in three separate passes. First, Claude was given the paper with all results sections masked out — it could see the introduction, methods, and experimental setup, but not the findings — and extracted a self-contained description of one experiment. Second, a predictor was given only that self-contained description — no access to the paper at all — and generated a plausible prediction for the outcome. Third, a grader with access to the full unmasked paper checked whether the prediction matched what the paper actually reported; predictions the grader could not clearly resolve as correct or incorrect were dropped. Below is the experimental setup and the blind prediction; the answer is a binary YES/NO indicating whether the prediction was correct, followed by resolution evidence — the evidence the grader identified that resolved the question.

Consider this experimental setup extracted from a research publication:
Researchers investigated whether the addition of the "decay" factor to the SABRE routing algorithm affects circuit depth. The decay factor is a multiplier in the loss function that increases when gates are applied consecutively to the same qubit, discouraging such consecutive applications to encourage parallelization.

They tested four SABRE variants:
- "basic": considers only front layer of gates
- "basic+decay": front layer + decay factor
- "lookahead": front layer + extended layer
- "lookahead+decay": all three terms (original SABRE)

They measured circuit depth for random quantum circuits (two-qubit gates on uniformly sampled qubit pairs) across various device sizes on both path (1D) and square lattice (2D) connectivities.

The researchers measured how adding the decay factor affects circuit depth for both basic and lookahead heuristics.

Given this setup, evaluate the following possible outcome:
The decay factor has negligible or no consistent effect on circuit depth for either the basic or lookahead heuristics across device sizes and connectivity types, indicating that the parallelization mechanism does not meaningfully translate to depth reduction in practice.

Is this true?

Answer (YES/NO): NO